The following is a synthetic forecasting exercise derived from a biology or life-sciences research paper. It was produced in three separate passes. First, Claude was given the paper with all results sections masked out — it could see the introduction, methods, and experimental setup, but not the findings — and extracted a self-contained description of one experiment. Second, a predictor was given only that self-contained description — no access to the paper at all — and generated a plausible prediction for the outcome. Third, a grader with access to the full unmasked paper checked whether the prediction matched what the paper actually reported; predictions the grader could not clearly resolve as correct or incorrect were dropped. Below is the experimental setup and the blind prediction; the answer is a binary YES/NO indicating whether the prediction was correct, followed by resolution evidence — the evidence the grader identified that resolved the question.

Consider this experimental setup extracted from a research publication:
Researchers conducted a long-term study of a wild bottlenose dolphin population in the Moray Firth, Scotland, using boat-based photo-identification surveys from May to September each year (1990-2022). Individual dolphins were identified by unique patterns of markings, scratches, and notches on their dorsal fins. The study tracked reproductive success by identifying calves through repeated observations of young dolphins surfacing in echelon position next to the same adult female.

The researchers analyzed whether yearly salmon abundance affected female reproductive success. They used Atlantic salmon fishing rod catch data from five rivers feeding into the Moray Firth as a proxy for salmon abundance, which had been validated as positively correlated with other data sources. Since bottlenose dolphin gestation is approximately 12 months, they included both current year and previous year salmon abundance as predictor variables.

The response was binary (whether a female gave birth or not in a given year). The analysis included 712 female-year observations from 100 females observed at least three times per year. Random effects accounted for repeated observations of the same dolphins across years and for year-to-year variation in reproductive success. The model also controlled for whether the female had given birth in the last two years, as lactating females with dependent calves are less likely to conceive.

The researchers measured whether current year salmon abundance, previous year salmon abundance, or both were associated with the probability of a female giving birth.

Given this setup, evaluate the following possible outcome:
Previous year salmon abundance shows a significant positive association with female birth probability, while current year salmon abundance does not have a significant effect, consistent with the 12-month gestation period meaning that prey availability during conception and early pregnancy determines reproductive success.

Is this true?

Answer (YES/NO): NO